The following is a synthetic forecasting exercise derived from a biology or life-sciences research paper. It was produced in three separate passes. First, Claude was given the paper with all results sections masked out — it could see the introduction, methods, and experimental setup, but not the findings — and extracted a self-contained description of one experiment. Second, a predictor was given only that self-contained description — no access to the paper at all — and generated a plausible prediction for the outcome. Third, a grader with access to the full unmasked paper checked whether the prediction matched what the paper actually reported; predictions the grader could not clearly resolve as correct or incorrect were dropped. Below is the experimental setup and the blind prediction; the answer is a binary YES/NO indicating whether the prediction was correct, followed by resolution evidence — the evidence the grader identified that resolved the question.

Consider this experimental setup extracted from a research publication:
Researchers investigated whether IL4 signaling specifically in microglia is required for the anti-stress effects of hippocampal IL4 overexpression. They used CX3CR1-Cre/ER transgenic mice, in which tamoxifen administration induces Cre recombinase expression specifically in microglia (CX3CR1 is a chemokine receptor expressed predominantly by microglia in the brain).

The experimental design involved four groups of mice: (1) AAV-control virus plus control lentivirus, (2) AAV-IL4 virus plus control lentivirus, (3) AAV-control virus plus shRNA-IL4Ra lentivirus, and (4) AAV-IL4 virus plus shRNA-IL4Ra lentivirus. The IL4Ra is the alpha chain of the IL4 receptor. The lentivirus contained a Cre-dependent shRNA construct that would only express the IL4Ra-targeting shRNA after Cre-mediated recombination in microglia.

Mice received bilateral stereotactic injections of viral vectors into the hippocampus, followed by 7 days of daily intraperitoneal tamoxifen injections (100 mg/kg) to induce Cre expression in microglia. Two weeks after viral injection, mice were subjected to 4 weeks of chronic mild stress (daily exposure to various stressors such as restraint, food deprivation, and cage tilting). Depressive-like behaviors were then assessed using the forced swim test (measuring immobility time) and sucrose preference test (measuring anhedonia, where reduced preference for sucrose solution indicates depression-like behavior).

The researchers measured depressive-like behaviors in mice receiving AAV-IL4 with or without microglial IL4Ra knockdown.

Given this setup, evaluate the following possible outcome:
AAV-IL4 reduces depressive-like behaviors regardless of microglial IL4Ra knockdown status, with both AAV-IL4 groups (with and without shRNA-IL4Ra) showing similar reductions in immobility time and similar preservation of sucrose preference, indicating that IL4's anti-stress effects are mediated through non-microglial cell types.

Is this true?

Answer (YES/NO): NO